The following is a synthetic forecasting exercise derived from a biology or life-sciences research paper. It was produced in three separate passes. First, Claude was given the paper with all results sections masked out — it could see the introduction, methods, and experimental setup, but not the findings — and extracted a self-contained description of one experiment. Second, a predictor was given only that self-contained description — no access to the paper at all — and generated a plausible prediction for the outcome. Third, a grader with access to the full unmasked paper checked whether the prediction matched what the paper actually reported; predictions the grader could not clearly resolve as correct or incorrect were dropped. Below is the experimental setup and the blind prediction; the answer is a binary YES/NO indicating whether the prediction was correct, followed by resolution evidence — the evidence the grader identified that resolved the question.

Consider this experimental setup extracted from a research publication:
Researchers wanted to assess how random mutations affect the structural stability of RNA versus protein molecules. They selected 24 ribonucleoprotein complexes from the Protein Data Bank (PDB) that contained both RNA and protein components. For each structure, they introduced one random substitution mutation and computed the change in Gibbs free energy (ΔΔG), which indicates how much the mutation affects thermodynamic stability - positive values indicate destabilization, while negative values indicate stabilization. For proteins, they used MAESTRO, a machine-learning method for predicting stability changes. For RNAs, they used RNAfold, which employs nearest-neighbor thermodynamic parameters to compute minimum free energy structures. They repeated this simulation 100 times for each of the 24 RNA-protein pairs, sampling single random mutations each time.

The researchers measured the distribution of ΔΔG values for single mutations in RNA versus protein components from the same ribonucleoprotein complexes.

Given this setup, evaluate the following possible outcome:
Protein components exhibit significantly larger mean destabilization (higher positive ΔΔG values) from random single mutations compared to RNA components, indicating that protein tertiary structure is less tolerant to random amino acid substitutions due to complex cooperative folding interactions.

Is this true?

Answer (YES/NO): NO